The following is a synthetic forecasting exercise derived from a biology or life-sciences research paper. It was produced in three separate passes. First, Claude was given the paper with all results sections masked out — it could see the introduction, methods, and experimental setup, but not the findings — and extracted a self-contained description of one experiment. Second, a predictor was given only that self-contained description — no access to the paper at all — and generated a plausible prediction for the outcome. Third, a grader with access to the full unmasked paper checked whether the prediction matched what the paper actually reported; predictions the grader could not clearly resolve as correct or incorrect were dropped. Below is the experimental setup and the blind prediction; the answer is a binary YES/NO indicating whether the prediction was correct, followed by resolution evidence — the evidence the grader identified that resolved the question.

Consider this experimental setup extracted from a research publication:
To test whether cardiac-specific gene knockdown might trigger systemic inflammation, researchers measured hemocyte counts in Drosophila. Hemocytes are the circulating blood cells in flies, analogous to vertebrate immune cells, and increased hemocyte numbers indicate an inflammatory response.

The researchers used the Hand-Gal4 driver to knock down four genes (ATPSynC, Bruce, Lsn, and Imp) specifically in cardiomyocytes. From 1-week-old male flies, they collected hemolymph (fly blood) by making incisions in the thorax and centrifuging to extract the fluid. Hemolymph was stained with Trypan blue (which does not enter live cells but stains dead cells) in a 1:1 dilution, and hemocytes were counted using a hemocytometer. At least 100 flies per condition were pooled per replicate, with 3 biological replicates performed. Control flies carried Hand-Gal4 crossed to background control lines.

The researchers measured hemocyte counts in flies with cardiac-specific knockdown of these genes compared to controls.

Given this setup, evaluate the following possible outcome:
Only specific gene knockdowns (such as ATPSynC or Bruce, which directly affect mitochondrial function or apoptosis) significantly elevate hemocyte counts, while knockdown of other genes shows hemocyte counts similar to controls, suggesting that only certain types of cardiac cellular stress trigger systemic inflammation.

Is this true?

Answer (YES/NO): NO